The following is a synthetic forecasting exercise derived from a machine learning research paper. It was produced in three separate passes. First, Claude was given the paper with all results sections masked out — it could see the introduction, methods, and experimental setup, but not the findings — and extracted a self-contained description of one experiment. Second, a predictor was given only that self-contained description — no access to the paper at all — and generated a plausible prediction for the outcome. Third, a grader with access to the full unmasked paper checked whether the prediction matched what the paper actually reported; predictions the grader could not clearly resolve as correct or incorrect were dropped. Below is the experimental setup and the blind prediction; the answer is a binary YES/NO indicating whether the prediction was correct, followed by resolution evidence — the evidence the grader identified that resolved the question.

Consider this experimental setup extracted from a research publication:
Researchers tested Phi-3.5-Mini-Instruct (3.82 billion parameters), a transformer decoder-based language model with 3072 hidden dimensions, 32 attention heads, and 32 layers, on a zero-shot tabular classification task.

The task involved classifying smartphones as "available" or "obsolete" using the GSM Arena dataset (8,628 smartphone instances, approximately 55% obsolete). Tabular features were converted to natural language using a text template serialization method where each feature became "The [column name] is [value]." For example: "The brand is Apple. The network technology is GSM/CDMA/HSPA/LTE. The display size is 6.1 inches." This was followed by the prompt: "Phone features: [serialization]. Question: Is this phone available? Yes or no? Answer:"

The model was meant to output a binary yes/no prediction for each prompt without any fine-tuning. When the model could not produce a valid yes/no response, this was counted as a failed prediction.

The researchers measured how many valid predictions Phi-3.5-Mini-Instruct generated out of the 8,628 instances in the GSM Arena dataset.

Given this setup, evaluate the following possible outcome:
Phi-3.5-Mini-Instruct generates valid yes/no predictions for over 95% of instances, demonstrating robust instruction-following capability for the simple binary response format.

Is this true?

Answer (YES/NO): NO